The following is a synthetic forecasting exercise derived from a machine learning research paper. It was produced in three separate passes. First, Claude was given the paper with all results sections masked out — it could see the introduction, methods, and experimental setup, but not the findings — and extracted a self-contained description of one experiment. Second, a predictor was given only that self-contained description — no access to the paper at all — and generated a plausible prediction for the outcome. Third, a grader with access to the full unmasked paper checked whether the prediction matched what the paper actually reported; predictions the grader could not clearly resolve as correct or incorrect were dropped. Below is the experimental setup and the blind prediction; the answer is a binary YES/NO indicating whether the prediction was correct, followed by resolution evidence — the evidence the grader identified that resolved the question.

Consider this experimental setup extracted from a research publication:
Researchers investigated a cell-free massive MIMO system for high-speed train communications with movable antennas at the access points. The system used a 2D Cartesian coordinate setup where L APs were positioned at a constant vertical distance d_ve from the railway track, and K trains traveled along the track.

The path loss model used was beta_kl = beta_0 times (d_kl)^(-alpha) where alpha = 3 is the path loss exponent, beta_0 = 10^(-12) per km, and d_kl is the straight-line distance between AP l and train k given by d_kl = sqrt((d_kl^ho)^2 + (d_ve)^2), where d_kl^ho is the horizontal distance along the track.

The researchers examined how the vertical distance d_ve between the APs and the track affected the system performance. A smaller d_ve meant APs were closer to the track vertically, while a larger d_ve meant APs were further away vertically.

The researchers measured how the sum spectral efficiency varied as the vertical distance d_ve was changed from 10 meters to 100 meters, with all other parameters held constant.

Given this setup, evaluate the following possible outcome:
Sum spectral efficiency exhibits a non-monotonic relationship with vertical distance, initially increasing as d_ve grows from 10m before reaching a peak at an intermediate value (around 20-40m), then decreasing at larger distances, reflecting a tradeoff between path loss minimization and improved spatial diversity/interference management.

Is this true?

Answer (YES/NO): NO